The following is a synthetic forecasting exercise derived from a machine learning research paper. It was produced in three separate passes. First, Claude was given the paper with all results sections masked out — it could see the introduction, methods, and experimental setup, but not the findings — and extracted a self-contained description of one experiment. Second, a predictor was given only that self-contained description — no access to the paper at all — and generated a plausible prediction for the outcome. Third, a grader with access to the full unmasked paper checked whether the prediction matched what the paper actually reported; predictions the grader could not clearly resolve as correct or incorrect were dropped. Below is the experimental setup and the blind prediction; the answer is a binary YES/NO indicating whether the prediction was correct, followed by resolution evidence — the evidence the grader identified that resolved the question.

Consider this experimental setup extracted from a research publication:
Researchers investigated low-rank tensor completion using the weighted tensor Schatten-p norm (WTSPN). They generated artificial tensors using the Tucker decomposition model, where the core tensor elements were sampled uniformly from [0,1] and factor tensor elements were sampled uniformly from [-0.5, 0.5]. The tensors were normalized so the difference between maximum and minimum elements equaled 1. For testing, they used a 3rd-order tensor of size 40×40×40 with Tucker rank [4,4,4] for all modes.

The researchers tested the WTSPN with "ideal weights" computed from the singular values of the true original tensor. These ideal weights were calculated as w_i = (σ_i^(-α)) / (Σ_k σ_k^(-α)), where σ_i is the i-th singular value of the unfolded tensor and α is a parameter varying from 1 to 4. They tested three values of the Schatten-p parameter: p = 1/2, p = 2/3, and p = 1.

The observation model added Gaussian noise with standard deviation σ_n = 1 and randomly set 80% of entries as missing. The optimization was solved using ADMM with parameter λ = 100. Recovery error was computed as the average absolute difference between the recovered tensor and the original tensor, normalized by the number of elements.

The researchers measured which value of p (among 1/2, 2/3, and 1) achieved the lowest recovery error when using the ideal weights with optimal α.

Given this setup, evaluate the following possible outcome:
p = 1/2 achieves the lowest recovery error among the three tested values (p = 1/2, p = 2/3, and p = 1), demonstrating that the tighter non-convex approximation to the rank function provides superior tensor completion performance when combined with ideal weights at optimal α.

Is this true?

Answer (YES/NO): NO